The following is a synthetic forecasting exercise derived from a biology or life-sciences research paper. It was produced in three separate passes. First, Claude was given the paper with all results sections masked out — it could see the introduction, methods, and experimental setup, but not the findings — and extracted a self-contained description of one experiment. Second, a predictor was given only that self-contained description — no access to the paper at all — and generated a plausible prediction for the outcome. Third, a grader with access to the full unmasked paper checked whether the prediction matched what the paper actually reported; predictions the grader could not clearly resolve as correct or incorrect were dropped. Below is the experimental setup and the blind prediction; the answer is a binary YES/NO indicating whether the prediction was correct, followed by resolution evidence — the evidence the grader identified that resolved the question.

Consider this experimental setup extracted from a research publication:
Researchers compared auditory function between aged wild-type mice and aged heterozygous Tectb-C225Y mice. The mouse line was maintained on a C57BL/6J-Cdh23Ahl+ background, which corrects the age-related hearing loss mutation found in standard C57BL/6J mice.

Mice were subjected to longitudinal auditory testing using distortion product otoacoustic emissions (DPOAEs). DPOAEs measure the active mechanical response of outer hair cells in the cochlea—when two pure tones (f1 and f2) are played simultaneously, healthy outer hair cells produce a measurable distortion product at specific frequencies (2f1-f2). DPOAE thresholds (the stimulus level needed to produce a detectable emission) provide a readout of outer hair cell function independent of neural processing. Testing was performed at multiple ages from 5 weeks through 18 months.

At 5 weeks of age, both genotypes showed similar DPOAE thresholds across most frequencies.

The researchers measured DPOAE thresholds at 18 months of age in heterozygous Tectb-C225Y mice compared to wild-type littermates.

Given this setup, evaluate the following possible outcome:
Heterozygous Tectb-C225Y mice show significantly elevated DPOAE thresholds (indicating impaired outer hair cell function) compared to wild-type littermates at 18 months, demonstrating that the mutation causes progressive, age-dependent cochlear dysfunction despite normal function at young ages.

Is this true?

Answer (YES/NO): NO